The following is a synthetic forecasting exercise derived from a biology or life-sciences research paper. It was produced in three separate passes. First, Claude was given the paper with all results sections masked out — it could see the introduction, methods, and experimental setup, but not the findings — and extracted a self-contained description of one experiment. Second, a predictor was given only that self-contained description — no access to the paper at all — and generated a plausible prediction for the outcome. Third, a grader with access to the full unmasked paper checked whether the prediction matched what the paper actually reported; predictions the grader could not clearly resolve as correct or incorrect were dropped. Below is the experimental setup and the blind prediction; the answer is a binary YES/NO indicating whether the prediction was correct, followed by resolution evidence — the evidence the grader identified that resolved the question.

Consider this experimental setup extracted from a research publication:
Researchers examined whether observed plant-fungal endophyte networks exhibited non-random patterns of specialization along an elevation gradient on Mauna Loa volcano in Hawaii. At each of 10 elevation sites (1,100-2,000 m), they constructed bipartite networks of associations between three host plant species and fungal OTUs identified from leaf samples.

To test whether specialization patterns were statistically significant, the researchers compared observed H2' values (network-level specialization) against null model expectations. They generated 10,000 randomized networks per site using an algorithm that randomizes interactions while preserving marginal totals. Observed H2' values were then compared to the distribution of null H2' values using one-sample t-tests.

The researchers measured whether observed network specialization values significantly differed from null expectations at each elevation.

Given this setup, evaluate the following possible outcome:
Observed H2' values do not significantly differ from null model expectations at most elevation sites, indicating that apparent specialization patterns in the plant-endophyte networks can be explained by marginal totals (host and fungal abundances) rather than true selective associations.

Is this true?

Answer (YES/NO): NO